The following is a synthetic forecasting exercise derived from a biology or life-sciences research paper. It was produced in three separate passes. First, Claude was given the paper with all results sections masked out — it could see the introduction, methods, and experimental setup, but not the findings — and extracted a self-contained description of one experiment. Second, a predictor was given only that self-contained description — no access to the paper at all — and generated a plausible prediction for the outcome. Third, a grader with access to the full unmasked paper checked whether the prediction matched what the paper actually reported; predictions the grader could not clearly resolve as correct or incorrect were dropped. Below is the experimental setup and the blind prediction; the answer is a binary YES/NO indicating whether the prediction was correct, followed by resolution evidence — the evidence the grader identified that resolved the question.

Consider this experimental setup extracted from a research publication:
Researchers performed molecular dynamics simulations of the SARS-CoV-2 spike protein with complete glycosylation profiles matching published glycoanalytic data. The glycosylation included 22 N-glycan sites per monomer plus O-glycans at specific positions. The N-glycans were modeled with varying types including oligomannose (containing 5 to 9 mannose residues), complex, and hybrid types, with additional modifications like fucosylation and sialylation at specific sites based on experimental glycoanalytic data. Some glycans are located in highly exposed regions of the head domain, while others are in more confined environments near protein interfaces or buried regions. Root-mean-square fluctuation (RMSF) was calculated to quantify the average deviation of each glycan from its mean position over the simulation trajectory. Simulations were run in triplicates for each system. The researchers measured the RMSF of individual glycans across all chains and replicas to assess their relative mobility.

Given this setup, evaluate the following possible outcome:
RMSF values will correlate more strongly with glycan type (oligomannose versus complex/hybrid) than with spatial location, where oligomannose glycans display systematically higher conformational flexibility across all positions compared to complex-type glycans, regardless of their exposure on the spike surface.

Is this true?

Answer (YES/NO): NO